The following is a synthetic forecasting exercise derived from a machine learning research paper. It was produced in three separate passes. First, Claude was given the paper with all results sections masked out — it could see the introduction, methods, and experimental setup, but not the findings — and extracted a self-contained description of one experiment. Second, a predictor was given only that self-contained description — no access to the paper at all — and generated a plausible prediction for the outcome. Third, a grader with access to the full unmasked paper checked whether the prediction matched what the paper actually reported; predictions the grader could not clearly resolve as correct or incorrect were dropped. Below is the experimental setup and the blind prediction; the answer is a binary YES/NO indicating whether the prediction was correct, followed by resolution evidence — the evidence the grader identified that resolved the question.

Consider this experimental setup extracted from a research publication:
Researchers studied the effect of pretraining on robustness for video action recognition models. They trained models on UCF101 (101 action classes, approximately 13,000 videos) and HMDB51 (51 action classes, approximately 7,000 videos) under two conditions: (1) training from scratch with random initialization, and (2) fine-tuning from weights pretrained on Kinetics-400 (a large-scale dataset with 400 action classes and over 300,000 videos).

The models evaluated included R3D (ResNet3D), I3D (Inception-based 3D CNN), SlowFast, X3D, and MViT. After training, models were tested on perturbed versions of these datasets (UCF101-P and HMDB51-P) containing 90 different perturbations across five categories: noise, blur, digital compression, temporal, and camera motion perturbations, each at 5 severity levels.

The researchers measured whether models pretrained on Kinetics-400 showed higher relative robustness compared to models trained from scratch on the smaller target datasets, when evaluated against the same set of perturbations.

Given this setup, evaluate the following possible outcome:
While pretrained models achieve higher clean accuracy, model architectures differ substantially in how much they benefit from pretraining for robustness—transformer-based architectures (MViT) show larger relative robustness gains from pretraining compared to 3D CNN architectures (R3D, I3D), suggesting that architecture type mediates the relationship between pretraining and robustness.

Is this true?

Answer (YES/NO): YES